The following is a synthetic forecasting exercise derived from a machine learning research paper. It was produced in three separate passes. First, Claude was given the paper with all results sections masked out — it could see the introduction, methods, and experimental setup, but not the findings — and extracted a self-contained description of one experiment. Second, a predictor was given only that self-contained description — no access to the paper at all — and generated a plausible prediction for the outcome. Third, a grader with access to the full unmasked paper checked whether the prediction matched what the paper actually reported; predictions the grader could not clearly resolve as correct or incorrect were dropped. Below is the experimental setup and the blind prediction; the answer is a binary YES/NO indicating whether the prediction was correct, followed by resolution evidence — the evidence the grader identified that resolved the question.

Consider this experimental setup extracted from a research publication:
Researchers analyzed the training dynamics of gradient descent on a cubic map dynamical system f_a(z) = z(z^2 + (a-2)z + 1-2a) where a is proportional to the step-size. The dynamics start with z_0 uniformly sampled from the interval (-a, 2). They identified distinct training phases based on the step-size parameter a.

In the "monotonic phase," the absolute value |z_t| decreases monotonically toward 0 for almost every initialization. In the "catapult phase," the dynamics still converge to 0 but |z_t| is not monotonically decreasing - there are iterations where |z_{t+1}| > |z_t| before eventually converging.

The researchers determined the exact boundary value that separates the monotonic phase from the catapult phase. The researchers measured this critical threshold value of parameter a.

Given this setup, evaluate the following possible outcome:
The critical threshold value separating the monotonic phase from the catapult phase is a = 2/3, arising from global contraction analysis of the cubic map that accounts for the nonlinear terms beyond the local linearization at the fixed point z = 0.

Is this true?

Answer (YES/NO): NO